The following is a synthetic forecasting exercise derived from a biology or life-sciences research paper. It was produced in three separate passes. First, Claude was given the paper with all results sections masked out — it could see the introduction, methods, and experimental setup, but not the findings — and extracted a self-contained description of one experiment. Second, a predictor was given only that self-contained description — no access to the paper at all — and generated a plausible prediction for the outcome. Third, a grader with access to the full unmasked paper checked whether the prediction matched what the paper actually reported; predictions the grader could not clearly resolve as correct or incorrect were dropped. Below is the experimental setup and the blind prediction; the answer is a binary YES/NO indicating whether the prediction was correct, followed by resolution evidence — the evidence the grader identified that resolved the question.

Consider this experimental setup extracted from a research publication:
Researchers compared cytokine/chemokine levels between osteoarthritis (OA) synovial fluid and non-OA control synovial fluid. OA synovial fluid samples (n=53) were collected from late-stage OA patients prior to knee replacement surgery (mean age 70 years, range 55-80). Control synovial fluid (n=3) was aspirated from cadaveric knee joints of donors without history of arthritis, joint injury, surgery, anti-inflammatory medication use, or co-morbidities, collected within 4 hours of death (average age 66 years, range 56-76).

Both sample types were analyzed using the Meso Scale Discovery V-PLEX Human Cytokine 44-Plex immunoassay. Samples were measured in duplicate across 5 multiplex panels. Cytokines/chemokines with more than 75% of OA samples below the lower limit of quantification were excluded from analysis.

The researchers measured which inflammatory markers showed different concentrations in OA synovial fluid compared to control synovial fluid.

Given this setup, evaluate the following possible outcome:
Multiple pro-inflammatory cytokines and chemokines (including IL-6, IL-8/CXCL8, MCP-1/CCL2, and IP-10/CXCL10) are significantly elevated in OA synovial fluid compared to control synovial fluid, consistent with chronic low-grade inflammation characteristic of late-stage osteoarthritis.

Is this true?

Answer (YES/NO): NO